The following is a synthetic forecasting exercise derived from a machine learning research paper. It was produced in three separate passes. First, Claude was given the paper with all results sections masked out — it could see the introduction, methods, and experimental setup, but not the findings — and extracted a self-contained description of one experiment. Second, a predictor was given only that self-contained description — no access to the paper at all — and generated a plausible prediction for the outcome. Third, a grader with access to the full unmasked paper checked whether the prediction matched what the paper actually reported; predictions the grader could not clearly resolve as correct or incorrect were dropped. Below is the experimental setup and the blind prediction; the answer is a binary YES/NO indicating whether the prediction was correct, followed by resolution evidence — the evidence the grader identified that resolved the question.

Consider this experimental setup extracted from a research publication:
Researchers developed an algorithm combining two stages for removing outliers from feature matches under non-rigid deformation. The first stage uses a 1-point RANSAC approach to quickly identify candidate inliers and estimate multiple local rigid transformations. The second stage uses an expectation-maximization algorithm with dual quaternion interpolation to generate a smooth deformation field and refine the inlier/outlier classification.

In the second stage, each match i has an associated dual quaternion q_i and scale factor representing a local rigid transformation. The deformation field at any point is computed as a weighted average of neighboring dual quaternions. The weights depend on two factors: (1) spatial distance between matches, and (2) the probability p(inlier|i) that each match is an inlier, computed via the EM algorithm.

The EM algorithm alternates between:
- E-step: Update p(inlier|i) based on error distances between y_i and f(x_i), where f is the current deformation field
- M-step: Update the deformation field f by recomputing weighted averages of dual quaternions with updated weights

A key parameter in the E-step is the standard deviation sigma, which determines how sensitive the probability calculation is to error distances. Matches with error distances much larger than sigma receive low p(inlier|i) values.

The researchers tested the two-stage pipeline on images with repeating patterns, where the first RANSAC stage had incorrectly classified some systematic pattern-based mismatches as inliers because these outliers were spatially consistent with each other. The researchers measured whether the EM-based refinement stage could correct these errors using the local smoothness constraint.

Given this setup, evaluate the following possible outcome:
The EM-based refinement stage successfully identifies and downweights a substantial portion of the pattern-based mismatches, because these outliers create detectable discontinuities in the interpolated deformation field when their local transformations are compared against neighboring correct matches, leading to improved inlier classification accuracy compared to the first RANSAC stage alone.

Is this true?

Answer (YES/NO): YES